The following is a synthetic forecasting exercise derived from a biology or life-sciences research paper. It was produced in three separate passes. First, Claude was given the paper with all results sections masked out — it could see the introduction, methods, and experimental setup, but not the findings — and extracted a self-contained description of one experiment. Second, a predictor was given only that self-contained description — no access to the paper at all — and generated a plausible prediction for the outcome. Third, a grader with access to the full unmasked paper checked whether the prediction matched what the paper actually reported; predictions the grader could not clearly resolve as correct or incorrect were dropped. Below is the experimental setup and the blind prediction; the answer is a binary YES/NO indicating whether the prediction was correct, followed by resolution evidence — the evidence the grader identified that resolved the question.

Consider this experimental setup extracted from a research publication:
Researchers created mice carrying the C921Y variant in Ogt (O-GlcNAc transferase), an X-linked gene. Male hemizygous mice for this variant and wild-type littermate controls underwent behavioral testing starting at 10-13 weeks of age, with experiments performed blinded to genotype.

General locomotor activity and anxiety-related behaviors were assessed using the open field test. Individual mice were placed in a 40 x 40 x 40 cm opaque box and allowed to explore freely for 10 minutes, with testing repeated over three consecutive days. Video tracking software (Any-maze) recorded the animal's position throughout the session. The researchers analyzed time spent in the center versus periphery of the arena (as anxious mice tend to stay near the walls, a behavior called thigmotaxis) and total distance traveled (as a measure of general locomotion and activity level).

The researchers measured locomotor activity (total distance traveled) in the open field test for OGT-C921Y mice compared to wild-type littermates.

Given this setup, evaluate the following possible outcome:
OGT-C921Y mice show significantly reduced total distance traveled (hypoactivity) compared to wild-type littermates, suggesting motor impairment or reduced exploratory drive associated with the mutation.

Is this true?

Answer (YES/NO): NO